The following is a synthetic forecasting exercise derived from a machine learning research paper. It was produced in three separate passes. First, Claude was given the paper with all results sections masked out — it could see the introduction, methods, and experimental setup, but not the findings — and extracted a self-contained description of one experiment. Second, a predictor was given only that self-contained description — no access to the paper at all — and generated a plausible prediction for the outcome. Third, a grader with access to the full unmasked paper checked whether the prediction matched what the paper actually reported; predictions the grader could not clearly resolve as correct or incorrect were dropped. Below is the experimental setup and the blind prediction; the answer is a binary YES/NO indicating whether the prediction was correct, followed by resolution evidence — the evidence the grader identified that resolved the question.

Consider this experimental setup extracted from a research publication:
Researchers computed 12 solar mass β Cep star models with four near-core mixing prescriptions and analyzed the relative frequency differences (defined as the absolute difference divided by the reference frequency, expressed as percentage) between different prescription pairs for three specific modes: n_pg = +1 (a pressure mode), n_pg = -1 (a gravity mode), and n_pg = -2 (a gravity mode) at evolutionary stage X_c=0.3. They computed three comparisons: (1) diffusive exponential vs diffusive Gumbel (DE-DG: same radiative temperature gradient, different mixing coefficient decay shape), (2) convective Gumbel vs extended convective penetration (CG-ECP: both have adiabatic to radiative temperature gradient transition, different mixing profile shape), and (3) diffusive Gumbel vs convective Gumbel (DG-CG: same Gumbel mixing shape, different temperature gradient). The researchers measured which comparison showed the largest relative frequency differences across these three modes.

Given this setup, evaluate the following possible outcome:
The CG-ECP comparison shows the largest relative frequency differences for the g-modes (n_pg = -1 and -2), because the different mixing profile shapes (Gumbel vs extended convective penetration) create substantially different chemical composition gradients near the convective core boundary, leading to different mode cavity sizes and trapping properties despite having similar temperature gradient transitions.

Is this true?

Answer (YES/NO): YES